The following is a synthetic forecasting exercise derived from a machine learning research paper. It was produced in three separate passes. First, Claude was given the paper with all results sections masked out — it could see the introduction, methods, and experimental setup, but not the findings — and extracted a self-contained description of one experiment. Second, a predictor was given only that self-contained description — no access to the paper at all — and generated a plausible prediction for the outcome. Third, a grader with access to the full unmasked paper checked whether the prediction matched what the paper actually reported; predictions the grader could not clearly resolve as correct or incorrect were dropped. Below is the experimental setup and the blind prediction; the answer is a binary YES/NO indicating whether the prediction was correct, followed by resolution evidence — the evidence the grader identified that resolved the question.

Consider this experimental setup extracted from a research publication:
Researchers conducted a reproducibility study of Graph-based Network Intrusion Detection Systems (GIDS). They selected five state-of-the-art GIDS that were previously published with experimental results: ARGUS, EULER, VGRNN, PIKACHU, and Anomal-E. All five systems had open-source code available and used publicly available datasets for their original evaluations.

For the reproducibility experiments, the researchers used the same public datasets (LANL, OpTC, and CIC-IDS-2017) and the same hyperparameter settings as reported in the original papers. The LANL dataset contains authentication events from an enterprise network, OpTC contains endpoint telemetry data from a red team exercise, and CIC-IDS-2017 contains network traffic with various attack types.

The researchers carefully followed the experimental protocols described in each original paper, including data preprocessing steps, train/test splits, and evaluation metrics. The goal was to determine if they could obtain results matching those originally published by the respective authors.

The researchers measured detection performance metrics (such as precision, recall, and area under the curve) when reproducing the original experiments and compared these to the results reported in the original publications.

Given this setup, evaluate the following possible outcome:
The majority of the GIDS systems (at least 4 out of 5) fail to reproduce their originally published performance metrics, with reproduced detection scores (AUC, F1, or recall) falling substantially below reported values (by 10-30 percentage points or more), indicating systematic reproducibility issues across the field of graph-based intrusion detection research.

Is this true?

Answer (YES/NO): NO